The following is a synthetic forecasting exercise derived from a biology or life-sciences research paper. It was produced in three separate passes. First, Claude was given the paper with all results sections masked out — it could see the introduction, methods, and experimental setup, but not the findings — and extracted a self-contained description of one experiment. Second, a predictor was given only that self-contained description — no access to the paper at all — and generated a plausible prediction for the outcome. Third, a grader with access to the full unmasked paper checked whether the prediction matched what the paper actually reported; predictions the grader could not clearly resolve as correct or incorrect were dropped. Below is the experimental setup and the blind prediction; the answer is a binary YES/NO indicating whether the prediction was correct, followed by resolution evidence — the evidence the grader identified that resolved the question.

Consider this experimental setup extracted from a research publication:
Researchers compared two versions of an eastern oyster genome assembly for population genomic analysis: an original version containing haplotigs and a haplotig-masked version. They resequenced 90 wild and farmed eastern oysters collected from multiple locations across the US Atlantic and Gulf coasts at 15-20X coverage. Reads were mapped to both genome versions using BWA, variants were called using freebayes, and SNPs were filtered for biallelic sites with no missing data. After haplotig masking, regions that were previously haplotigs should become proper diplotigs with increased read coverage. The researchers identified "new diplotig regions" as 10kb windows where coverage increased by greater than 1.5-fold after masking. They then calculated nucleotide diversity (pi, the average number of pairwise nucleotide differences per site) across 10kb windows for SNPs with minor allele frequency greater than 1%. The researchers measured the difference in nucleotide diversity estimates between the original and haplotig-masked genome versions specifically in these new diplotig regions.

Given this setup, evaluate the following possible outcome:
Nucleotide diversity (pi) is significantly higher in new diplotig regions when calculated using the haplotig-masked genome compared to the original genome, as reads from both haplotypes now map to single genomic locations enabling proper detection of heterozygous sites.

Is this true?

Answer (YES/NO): YES